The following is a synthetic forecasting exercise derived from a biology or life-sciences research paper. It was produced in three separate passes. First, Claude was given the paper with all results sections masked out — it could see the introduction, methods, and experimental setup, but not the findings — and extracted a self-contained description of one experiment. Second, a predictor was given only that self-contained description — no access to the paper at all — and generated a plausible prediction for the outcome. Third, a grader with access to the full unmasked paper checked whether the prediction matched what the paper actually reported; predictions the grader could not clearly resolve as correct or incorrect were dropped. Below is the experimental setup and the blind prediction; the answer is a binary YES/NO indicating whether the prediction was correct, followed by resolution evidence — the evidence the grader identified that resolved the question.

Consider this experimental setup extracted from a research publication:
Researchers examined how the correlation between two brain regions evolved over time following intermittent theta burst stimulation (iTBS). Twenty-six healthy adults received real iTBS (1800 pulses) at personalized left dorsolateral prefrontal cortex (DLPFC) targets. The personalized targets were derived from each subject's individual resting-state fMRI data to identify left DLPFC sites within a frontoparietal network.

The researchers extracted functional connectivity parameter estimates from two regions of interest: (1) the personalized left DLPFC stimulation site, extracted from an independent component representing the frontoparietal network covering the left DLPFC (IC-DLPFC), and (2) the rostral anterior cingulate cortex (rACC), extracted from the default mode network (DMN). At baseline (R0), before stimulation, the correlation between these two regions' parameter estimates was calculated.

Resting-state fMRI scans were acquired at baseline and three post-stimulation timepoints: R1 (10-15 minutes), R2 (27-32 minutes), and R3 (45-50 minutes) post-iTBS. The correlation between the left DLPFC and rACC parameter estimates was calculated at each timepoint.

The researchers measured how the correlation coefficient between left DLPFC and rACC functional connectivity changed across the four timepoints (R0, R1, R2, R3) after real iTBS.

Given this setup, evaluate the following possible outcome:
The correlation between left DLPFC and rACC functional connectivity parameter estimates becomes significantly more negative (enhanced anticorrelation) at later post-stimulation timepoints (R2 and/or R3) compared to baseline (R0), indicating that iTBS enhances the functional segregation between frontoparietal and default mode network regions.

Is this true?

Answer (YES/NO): NO